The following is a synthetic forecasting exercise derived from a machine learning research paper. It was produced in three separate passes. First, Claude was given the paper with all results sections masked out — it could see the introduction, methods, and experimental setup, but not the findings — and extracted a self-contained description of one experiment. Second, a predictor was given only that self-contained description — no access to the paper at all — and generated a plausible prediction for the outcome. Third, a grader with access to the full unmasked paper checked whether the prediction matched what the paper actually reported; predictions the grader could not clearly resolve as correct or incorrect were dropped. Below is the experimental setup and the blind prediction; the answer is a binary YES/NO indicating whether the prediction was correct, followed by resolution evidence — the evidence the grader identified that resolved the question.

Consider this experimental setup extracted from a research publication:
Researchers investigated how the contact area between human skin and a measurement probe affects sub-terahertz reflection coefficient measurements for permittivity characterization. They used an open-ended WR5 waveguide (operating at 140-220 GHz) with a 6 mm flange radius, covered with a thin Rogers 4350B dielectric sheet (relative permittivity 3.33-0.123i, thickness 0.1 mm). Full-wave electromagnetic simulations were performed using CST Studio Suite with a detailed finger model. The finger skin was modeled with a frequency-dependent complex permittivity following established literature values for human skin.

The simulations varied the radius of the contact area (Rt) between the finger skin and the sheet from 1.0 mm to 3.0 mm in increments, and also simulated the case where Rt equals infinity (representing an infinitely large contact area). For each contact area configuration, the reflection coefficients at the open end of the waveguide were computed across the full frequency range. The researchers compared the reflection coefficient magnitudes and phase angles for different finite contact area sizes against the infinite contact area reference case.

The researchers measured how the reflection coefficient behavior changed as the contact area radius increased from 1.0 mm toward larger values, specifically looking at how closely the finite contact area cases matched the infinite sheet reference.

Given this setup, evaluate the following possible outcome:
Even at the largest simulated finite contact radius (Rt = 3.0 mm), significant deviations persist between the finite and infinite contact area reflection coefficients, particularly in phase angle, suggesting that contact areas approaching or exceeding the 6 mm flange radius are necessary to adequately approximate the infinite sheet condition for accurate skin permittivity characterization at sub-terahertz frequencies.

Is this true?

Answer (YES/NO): NO